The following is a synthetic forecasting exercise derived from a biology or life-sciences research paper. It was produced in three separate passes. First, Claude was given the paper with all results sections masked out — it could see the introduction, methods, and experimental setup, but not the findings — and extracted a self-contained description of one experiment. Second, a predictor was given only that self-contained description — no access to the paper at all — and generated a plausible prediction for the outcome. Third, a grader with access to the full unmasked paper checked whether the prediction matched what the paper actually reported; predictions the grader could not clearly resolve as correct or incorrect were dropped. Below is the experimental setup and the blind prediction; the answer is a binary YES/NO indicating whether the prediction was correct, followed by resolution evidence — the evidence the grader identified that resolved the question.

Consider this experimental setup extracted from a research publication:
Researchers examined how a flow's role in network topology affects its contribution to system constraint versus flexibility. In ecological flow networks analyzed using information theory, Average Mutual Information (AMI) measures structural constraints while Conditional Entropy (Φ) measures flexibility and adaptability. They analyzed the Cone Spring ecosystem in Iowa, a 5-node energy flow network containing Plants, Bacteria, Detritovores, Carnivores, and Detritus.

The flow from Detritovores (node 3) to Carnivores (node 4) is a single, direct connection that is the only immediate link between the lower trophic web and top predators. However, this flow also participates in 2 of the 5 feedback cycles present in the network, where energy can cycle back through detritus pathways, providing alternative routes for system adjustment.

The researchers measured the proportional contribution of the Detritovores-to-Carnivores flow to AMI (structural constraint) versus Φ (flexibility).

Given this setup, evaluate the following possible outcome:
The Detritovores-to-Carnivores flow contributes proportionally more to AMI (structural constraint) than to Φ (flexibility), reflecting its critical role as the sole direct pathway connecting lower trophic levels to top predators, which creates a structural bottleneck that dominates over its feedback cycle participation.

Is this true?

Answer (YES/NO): YES